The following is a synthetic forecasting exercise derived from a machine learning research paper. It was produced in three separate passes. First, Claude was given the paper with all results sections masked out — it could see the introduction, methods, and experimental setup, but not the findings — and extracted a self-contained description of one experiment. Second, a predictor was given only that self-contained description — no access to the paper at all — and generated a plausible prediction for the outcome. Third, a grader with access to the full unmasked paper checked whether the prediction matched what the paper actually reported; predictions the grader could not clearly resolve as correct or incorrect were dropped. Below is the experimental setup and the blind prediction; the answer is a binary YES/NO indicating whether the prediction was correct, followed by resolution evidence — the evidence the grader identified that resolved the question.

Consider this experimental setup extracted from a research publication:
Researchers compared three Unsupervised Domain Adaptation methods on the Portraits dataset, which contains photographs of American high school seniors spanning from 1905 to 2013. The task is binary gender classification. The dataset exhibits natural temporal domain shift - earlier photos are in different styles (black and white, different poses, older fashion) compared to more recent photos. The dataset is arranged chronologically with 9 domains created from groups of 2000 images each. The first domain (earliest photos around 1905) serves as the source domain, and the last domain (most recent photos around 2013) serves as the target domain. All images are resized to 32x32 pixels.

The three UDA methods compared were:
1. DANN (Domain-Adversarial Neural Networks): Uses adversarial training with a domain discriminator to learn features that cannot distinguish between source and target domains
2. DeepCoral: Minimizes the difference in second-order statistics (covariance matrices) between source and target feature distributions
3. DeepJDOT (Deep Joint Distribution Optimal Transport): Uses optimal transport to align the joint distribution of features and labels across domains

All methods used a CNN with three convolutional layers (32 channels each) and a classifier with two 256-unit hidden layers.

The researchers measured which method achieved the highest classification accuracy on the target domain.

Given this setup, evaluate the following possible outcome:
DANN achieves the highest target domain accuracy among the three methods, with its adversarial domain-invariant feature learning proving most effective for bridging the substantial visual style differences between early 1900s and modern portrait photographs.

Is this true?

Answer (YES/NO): YES